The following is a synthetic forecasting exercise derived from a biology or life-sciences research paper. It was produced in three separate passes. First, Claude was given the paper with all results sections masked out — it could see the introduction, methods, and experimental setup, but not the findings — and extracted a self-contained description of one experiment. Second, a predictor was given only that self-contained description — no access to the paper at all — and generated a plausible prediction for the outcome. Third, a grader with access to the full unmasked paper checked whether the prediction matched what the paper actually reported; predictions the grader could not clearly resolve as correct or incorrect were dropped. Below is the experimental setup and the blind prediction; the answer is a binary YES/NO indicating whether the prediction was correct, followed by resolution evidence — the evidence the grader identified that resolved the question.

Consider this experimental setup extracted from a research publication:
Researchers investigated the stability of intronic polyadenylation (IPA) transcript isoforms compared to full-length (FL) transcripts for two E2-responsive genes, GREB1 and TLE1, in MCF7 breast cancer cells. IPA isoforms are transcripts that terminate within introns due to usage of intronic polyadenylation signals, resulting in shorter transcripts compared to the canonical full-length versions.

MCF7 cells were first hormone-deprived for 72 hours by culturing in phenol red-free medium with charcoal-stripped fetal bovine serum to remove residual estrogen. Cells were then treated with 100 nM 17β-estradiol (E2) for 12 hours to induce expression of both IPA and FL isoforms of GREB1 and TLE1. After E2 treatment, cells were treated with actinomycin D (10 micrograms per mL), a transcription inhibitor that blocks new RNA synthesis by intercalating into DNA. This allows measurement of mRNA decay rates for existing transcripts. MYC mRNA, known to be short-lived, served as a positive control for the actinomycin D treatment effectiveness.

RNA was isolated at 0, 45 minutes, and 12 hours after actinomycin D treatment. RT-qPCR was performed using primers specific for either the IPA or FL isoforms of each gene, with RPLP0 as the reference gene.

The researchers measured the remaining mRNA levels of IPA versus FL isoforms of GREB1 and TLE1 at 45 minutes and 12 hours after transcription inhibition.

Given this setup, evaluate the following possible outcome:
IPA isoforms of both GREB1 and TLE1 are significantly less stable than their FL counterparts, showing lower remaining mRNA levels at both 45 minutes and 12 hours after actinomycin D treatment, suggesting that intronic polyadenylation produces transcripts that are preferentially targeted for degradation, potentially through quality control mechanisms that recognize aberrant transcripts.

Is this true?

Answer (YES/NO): NO